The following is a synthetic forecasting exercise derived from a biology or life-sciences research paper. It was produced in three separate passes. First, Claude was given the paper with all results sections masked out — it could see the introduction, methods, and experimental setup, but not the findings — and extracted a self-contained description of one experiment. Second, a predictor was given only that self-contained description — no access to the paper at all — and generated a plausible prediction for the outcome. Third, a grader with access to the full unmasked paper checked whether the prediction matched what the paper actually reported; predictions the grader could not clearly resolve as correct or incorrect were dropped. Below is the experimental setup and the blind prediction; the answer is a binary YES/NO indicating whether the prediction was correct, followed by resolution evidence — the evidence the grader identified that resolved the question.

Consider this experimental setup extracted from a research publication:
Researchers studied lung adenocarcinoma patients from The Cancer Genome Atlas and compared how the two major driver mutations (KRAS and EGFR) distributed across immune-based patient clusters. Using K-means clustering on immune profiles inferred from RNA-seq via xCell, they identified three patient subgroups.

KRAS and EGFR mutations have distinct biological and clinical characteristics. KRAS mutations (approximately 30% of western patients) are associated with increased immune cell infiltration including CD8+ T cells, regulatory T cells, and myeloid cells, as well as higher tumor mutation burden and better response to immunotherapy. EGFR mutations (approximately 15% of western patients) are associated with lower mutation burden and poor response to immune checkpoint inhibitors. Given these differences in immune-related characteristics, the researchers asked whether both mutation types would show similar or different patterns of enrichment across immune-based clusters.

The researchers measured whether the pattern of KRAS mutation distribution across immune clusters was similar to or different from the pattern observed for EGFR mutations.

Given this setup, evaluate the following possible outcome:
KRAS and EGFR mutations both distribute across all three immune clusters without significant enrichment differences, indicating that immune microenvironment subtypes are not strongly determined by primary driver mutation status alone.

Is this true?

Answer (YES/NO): NO